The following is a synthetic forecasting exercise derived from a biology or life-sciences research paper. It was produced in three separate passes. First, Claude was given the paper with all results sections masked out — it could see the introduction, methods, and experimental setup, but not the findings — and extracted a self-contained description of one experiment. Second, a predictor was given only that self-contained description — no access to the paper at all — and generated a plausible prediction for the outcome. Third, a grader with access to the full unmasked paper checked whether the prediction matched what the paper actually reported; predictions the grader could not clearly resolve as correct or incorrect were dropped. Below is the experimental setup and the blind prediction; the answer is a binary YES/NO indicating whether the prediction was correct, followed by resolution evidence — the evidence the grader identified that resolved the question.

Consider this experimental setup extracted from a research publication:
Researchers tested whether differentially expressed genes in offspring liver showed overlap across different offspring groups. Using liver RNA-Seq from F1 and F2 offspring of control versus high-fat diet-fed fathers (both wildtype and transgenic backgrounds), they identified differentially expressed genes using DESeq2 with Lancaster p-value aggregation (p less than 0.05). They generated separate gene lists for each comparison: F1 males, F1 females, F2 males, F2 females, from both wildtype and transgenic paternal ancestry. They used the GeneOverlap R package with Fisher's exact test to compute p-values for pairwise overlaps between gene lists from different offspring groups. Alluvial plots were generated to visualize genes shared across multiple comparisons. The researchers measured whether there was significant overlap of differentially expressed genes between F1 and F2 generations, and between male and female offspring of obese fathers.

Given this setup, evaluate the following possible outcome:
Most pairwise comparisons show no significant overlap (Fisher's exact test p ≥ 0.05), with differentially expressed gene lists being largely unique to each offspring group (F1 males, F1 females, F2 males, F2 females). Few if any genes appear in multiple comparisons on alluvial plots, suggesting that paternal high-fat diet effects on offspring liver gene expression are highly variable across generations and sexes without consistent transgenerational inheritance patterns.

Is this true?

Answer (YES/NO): NO